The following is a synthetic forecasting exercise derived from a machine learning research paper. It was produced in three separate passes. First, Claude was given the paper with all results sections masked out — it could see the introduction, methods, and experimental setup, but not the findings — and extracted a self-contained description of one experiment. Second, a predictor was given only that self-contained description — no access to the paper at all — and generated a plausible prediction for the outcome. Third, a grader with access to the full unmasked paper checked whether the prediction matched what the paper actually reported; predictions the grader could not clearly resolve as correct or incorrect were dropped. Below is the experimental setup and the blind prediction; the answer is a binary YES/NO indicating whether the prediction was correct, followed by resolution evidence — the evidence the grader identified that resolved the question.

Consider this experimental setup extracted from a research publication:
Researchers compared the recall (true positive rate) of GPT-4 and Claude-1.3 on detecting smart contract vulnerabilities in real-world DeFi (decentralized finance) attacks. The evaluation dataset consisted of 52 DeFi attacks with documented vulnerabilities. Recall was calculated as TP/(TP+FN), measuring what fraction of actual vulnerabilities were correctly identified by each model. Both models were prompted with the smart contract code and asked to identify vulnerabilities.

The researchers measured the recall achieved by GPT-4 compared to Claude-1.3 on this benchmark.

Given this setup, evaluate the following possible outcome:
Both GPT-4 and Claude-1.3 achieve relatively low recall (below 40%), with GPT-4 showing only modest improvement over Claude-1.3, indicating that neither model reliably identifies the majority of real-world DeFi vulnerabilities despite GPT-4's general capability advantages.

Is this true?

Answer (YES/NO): NO